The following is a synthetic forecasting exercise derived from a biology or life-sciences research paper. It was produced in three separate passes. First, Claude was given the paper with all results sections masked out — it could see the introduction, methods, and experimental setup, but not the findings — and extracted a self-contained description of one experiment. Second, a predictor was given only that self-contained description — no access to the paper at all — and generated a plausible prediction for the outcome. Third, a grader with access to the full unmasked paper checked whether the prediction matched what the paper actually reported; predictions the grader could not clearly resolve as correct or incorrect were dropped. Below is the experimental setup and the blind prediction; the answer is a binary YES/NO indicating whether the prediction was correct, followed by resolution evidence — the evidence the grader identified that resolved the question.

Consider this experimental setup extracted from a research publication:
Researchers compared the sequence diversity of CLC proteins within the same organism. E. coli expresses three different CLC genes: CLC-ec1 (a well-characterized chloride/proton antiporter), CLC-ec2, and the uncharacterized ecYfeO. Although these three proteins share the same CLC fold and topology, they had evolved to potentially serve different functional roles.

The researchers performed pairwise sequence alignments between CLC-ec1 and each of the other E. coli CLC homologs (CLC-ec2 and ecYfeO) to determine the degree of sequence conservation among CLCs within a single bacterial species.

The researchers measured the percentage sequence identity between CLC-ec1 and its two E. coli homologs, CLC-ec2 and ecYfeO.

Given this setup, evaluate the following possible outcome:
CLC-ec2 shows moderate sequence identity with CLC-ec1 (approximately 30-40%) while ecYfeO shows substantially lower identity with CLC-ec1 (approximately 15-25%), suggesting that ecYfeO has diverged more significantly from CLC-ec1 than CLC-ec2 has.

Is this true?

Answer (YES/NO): NO